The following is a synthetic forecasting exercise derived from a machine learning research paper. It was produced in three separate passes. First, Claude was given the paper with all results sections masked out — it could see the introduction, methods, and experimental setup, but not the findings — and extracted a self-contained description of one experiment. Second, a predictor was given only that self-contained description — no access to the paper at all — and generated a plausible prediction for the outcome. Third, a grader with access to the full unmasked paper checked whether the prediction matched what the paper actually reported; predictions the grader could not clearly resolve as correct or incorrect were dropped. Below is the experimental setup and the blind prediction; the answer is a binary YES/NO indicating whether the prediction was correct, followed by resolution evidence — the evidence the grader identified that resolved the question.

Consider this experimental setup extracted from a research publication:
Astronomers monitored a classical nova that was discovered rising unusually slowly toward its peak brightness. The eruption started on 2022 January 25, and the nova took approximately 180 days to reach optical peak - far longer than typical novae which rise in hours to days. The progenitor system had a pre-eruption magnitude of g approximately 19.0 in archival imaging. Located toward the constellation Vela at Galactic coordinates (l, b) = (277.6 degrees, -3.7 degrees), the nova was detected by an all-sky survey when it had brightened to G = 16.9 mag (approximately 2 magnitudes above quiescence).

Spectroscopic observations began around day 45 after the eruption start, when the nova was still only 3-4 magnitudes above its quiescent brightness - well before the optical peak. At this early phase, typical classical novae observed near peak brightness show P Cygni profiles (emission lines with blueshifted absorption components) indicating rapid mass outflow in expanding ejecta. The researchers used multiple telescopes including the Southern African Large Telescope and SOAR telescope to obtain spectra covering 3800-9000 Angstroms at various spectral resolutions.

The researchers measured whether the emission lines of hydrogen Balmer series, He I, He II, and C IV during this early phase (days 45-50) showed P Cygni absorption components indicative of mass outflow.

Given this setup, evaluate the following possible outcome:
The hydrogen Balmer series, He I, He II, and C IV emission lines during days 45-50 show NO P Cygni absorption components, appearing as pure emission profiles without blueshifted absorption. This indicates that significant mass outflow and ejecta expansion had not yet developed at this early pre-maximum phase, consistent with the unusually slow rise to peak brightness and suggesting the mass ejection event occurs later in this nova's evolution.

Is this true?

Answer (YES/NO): YES